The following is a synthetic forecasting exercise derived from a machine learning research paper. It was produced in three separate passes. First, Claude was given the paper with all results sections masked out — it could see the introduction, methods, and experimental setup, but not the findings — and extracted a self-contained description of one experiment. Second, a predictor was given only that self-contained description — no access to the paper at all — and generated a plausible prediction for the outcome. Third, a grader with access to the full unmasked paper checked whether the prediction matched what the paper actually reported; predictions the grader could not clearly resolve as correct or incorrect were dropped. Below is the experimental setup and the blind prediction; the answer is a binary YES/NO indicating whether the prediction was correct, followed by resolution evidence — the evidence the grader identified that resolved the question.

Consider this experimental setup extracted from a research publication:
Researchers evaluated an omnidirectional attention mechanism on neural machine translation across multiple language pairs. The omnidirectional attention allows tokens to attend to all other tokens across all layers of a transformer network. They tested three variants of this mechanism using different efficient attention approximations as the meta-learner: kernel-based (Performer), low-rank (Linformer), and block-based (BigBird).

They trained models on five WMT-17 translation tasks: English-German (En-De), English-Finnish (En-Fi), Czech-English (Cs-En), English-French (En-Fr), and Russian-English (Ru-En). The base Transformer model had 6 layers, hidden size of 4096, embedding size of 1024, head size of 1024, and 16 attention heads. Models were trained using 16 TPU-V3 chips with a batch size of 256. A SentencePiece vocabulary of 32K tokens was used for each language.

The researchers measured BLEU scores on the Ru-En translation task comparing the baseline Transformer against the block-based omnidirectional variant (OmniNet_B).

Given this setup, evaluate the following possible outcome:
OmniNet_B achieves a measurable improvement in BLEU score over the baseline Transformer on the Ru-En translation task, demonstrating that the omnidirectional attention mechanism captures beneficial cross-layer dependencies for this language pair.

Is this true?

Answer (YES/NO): NO